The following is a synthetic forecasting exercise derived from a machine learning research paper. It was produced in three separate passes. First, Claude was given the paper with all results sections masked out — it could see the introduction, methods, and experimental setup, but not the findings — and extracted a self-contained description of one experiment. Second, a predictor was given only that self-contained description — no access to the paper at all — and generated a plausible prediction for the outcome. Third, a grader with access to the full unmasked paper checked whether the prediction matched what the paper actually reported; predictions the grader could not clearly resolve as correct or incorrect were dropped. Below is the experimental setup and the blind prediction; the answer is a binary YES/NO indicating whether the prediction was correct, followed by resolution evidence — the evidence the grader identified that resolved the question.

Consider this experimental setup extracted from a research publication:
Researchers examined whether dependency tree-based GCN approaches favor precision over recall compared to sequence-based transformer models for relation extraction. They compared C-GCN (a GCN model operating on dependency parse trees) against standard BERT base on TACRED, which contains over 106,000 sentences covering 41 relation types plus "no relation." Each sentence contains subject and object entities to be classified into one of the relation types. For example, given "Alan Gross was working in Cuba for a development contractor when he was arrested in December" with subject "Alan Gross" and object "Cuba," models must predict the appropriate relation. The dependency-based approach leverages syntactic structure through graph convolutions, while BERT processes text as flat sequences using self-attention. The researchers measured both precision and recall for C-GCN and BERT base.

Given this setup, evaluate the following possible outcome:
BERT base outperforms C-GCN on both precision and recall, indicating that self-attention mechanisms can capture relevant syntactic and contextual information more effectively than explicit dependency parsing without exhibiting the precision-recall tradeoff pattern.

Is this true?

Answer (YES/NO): NO